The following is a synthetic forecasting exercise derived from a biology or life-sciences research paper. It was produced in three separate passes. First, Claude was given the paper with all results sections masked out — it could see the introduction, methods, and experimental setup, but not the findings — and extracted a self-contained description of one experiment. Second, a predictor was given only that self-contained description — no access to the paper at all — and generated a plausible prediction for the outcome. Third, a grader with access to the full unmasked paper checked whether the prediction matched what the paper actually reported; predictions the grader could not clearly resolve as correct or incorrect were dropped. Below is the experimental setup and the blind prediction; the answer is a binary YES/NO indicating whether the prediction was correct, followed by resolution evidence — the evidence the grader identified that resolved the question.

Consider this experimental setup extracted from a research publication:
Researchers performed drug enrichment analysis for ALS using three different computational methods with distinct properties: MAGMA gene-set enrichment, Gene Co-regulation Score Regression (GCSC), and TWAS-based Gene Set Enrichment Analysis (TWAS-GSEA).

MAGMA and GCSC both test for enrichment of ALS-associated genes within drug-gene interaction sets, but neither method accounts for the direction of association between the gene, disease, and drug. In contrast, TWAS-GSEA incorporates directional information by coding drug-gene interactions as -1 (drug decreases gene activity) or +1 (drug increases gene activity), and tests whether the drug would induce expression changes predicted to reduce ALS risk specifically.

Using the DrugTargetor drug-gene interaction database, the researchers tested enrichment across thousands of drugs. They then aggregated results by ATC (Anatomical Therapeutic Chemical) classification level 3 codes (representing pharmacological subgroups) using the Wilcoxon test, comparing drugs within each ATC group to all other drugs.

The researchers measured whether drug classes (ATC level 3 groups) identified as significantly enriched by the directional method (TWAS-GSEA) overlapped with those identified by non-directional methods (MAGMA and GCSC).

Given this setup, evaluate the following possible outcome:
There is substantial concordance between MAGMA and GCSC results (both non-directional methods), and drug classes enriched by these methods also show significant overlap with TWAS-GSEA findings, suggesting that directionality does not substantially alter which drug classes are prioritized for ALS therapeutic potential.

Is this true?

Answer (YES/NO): NO